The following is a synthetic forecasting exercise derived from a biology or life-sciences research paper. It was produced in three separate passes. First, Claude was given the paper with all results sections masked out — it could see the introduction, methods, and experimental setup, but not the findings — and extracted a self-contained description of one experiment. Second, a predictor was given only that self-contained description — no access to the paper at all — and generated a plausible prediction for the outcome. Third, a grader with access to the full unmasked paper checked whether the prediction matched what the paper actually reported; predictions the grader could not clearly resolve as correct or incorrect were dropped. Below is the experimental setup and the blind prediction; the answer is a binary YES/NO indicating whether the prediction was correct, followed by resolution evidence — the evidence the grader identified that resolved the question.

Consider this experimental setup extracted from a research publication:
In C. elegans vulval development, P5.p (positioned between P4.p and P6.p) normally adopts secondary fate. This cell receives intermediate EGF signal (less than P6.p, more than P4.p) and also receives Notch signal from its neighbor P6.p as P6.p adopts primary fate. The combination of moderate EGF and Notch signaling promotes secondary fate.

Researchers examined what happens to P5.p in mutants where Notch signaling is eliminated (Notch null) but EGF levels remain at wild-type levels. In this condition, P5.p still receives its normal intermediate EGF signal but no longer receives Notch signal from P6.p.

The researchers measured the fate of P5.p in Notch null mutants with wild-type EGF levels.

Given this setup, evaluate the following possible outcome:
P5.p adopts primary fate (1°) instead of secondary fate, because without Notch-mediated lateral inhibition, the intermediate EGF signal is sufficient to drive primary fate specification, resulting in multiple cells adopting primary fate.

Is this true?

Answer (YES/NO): NO